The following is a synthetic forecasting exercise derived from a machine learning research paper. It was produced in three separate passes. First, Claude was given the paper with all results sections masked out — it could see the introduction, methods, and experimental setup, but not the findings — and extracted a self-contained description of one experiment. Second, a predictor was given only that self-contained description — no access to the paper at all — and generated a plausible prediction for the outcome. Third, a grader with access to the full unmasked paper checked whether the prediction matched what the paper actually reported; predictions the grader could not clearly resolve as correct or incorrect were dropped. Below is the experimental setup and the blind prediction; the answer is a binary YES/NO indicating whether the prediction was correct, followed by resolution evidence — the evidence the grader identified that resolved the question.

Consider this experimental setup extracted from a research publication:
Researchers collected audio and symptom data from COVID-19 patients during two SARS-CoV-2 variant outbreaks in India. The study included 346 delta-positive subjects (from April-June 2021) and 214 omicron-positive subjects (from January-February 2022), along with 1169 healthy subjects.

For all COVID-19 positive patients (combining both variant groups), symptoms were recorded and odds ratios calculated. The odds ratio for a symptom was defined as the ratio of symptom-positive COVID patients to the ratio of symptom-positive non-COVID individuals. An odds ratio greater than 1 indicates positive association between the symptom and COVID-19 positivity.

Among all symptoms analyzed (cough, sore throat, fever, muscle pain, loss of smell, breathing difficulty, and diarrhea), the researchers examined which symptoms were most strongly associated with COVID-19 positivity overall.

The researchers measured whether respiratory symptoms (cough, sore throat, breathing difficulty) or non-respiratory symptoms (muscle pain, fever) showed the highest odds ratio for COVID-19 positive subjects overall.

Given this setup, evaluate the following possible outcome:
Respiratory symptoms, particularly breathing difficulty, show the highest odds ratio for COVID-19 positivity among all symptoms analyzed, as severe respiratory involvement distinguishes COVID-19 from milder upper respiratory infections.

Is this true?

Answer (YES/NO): NO